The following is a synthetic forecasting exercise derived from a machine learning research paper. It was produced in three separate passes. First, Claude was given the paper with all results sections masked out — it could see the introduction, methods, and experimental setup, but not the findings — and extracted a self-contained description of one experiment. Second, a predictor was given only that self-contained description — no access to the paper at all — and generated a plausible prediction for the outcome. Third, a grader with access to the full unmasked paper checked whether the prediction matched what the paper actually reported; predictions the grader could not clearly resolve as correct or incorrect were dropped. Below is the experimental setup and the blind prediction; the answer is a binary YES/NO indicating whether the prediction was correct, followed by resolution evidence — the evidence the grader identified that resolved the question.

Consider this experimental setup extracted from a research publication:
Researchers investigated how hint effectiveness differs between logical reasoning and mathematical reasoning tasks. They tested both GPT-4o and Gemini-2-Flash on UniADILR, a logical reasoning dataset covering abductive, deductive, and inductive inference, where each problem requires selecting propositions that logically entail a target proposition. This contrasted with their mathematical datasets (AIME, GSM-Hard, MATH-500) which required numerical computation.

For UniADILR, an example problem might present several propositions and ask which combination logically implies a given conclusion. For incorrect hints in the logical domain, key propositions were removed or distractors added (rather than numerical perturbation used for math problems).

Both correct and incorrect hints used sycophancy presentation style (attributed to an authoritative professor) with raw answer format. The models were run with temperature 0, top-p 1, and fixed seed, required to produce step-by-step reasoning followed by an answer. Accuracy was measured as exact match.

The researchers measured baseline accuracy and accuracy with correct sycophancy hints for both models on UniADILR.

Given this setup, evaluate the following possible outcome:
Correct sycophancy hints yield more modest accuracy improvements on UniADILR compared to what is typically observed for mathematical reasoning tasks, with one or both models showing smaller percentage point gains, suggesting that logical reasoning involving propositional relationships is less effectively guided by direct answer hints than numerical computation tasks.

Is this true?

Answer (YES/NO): NO